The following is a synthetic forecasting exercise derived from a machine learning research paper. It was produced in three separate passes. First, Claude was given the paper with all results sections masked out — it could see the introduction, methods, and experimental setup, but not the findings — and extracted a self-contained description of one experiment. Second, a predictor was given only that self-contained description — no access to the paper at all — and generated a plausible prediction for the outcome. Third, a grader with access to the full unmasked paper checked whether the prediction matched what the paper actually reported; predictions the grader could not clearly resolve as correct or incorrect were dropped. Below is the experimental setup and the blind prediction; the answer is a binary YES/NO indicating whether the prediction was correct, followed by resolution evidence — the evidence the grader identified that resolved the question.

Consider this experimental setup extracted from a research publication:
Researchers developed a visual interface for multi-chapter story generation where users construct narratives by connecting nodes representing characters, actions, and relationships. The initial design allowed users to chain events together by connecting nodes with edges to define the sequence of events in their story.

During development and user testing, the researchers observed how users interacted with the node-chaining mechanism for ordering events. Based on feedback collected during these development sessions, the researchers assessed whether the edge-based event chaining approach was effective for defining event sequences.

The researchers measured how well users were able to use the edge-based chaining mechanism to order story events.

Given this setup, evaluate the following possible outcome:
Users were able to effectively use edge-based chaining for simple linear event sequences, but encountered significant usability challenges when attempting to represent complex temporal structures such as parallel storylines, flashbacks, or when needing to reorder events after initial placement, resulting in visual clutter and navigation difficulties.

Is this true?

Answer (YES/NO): NO